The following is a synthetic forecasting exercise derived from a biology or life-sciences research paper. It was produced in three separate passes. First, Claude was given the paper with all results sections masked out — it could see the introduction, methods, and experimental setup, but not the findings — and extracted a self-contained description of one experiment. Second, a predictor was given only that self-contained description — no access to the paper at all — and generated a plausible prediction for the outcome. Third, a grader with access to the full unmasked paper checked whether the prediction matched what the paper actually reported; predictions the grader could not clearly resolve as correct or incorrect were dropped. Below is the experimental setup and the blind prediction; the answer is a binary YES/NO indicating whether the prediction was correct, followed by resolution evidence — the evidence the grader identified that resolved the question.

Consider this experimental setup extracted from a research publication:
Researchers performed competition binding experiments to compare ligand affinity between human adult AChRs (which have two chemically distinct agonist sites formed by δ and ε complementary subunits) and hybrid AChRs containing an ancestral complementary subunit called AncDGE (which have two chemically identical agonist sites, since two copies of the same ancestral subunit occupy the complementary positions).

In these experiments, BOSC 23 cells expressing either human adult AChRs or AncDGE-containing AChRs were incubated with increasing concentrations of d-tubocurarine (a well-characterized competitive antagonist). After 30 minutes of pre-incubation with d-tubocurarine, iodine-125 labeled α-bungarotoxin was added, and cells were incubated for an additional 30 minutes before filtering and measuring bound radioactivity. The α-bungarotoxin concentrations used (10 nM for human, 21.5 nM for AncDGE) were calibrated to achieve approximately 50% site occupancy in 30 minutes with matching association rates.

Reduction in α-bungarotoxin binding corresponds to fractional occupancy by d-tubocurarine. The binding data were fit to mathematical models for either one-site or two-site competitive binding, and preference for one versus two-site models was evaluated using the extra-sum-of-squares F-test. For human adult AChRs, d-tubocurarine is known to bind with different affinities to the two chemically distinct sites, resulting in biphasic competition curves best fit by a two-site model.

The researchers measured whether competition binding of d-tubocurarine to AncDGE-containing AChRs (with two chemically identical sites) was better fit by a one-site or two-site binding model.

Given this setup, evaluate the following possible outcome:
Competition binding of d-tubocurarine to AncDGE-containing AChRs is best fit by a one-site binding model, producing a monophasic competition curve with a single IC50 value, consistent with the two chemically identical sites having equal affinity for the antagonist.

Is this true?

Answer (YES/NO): YES